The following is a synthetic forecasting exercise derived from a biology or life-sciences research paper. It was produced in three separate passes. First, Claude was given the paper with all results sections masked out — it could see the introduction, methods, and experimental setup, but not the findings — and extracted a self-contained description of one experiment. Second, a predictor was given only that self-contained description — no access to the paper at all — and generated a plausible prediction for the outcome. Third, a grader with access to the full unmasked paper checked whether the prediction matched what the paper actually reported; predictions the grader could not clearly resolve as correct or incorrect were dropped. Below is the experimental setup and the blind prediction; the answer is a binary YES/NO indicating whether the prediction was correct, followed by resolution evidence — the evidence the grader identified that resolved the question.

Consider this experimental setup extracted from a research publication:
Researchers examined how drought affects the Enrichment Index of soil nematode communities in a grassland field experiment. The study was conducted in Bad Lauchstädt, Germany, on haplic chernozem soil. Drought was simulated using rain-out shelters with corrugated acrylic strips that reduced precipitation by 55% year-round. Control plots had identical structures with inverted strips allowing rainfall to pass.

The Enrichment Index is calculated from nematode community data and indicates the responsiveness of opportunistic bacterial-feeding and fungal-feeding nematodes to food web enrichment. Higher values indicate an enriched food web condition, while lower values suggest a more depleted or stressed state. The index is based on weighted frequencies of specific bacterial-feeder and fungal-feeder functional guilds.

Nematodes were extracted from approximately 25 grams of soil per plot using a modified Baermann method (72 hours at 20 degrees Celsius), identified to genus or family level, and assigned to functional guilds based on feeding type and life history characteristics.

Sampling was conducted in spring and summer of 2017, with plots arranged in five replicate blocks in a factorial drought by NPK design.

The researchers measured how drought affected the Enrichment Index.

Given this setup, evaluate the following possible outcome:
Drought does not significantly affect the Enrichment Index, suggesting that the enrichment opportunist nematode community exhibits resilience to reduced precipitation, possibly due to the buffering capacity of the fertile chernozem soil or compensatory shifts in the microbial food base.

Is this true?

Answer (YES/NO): NO